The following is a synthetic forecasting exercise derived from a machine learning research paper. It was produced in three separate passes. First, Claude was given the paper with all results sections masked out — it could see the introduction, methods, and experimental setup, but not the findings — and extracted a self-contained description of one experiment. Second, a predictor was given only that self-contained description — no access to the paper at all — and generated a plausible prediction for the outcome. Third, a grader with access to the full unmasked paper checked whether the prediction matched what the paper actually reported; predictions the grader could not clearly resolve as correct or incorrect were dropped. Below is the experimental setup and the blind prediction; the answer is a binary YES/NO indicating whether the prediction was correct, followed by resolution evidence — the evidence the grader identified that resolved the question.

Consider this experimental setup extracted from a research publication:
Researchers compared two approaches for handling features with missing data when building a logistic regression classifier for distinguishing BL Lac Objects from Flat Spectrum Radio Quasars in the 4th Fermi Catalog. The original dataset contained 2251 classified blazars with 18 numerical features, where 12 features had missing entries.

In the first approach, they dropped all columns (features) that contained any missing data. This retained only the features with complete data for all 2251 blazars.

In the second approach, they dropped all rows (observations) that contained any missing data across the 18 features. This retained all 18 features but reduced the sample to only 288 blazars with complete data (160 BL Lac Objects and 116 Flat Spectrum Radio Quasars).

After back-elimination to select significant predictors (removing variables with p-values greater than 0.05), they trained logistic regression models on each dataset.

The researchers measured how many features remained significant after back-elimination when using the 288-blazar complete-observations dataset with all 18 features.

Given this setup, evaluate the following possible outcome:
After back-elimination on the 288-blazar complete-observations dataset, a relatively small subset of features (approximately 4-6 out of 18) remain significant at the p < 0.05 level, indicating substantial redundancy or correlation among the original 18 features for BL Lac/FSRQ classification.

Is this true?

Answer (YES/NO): NO